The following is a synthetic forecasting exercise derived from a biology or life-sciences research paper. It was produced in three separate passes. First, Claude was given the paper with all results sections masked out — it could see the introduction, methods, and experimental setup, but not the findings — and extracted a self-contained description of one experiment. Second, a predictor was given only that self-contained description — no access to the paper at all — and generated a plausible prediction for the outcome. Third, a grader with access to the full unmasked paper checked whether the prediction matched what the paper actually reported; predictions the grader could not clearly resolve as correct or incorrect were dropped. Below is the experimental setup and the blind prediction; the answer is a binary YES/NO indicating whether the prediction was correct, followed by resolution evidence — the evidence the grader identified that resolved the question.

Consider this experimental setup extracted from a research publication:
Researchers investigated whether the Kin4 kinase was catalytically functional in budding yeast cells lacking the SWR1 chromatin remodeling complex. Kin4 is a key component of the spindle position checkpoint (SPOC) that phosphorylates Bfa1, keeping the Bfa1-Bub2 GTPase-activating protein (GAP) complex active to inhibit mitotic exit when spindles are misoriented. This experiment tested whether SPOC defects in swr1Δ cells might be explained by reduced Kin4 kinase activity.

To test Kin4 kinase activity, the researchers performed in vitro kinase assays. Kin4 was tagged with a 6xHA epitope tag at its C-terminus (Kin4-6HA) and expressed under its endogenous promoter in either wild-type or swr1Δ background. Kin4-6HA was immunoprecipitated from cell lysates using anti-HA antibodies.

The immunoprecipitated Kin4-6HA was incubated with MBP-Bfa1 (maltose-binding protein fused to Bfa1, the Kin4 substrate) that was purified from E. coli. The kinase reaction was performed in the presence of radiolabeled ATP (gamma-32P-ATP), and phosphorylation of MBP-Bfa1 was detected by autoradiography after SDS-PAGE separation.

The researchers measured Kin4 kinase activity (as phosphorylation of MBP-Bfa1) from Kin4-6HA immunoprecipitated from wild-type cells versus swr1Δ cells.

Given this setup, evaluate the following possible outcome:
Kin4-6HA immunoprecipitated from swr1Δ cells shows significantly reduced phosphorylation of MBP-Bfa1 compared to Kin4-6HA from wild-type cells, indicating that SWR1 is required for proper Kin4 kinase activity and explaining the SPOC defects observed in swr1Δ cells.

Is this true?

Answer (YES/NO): NO